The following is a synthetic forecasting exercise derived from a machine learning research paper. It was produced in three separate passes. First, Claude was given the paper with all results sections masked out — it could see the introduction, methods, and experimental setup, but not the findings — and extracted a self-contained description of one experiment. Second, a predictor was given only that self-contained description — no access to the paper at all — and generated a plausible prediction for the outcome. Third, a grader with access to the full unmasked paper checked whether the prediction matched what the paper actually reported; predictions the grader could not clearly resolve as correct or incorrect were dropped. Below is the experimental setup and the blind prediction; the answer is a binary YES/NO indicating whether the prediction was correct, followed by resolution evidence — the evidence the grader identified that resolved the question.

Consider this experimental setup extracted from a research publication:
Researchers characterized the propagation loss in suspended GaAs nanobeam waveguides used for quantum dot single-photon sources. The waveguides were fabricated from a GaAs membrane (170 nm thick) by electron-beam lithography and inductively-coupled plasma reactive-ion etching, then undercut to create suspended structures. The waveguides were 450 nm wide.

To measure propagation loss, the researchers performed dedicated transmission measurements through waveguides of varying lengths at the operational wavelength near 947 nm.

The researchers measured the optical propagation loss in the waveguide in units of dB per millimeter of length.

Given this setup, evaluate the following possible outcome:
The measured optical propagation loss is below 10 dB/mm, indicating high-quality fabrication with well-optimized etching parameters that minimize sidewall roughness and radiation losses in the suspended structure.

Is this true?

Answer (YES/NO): NO